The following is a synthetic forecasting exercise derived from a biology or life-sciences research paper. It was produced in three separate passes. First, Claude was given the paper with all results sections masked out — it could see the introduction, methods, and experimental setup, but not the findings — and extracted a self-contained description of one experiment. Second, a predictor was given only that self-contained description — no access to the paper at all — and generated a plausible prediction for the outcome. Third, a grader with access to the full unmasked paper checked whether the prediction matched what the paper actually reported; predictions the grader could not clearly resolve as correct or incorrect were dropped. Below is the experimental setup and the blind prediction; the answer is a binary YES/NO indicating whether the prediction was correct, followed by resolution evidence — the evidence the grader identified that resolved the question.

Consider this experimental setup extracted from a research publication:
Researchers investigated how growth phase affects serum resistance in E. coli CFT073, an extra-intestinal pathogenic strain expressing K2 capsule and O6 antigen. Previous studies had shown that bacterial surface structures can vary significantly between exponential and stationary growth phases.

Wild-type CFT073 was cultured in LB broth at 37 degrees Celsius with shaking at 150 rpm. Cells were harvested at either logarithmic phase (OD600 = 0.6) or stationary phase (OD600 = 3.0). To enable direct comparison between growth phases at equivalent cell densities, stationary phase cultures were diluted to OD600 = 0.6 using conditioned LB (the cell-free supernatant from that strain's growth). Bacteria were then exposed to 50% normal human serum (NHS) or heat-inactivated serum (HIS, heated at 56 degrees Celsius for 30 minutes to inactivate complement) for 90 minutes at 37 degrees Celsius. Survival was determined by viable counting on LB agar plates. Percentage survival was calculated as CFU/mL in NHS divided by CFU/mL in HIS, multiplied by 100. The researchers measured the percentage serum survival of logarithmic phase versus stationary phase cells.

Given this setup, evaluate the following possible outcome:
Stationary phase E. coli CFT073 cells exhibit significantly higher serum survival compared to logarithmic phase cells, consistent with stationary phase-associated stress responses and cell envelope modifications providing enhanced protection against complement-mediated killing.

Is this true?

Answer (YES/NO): NO